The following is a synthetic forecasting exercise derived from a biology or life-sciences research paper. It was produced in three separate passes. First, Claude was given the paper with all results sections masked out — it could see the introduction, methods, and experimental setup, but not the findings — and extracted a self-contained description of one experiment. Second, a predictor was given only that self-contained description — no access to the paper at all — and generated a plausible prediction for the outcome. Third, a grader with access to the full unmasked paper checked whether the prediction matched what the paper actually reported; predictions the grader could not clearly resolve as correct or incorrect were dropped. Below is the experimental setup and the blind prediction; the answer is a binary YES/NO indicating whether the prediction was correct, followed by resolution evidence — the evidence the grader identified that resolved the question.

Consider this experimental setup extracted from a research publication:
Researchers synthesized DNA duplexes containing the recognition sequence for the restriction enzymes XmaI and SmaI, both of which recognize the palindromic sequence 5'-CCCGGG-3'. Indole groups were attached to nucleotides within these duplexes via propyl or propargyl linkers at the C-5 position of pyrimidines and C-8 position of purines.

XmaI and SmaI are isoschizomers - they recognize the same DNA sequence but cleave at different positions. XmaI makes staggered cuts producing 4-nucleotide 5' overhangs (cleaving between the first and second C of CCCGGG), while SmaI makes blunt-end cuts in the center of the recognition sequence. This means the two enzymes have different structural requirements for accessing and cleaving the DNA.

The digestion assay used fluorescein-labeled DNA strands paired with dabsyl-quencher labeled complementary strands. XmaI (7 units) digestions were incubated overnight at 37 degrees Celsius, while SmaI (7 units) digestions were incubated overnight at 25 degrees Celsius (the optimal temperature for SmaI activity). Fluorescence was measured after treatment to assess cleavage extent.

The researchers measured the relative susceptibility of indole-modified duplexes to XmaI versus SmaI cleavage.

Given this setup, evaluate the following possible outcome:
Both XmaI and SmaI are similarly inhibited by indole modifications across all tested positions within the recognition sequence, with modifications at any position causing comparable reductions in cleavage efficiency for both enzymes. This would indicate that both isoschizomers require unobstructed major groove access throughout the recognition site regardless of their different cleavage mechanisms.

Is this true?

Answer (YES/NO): NO